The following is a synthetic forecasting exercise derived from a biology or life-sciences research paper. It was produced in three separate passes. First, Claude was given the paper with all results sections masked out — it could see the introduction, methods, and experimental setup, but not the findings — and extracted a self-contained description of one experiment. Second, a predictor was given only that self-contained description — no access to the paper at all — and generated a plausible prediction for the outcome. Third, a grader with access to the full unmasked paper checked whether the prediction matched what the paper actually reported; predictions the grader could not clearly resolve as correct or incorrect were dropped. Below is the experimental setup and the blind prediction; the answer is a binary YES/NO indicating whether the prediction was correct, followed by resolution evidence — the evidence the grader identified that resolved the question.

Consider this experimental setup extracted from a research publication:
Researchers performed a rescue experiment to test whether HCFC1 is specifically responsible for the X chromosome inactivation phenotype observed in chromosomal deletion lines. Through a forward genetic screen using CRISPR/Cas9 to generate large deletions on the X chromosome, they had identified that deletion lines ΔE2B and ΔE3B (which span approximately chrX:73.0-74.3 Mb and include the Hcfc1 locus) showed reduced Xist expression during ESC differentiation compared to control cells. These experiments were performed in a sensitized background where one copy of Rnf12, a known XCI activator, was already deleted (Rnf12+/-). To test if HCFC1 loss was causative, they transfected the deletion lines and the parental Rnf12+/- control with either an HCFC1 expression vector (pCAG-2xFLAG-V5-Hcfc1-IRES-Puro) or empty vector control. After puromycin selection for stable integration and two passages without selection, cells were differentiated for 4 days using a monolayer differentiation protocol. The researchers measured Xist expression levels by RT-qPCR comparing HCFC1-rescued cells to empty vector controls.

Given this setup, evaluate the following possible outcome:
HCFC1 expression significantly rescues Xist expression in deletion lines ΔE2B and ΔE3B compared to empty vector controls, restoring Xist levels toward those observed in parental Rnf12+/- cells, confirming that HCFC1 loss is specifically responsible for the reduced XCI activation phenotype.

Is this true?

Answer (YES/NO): YES